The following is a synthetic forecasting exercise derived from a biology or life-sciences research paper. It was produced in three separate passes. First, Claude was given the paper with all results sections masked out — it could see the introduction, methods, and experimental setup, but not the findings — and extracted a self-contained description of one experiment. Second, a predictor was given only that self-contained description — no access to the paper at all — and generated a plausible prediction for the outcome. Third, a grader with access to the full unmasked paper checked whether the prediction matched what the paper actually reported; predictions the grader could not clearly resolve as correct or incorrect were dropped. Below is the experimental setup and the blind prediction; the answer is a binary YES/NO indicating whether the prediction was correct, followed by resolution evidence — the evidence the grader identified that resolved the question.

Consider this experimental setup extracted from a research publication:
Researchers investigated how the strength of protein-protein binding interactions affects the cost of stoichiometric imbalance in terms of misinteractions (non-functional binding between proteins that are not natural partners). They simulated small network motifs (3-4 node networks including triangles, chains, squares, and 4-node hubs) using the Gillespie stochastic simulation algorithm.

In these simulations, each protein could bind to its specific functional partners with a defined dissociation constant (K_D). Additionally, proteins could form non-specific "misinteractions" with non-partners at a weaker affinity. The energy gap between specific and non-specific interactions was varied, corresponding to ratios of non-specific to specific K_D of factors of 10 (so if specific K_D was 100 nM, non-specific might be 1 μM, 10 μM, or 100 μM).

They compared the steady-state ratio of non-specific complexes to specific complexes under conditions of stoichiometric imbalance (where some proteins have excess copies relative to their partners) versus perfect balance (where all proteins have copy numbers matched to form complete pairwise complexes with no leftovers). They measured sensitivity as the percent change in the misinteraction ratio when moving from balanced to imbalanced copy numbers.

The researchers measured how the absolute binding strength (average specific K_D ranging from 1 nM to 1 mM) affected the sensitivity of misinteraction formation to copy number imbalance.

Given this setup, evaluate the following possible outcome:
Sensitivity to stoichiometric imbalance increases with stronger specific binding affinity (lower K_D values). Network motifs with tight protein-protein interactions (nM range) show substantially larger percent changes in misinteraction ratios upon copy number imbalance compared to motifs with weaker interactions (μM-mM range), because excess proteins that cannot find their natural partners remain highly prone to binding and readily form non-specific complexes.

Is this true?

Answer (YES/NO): YES